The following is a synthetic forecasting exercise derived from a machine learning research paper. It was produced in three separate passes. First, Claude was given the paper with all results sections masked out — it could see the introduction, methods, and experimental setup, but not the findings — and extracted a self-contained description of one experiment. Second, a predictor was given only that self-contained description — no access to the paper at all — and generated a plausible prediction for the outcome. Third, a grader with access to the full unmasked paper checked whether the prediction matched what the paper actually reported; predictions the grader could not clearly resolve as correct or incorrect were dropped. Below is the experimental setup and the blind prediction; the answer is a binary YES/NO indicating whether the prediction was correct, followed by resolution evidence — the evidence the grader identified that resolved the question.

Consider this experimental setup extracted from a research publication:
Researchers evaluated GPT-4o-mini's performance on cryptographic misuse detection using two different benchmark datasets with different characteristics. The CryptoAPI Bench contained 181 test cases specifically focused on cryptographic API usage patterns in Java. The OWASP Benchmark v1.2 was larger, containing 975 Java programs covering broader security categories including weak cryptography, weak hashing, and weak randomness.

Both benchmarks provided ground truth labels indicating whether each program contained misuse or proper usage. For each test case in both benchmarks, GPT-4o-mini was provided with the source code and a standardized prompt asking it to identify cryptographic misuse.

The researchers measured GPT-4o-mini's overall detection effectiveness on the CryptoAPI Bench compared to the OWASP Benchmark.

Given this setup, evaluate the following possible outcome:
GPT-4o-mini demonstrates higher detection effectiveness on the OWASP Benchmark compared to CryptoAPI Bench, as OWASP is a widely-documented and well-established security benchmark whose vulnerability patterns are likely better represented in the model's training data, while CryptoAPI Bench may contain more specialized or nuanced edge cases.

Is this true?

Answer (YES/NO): NO